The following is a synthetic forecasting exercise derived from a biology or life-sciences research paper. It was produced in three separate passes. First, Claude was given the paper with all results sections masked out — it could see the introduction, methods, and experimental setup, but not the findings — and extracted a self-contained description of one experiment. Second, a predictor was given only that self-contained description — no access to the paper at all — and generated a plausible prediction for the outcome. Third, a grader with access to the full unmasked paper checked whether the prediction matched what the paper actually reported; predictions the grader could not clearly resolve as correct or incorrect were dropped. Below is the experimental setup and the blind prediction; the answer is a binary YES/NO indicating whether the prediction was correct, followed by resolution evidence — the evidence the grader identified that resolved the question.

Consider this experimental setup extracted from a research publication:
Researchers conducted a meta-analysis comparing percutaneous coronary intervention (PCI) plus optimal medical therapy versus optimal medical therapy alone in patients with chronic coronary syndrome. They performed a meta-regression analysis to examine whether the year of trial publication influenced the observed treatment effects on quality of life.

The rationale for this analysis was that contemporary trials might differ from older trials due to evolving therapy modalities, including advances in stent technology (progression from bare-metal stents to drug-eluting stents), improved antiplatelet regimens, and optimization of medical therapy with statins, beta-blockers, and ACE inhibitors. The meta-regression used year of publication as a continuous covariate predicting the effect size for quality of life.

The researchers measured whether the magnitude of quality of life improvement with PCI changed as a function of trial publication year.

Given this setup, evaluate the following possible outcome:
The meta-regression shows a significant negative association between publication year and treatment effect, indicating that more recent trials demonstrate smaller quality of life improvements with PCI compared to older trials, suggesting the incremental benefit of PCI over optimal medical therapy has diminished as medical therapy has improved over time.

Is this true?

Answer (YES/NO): NO